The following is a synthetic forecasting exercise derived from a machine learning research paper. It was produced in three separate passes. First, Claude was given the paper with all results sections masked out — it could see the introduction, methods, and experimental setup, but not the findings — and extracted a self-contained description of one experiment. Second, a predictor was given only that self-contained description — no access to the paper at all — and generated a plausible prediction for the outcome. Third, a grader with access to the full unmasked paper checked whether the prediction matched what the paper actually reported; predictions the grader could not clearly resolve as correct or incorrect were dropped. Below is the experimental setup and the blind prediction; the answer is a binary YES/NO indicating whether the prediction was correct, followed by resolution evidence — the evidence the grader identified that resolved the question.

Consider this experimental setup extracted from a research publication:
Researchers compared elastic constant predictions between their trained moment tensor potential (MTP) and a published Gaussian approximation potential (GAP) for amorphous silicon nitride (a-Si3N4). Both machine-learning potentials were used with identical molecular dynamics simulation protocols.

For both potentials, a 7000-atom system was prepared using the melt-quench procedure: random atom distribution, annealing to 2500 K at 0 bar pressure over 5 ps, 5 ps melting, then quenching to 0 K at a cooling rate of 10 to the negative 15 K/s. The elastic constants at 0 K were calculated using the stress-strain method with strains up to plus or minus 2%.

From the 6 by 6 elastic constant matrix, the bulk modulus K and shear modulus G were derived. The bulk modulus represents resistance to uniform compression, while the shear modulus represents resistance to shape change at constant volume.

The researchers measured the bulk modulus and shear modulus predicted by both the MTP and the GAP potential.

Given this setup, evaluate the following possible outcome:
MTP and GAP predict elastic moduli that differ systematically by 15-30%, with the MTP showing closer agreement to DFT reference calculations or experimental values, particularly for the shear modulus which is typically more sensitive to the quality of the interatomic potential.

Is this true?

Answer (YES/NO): NO